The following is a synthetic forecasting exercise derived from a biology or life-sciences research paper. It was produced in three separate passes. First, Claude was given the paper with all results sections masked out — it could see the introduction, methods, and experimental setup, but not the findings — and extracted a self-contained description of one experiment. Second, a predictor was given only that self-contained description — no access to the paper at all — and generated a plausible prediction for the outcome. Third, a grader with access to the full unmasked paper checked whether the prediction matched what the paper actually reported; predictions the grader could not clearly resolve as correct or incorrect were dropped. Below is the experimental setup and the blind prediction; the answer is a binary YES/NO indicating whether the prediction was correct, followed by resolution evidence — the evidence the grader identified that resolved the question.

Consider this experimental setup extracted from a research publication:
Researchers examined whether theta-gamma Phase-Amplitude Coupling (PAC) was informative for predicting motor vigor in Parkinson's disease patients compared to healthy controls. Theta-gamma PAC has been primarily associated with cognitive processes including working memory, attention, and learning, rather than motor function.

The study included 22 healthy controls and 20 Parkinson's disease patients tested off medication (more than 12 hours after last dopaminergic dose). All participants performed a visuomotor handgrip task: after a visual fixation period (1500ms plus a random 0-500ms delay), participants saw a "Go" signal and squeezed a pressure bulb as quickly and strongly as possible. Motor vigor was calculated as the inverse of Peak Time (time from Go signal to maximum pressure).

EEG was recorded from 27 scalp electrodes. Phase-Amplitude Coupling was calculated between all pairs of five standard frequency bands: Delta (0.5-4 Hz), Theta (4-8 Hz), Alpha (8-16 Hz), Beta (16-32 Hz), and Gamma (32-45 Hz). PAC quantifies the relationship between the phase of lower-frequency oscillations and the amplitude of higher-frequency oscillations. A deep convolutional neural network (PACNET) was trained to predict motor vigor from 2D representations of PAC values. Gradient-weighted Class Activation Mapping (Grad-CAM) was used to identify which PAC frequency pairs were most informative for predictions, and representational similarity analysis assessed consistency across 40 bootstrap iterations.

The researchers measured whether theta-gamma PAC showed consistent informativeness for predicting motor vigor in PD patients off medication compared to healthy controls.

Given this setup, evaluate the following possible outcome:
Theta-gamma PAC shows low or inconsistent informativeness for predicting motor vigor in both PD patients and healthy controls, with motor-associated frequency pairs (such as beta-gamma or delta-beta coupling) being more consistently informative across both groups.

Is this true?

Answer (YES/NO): NO